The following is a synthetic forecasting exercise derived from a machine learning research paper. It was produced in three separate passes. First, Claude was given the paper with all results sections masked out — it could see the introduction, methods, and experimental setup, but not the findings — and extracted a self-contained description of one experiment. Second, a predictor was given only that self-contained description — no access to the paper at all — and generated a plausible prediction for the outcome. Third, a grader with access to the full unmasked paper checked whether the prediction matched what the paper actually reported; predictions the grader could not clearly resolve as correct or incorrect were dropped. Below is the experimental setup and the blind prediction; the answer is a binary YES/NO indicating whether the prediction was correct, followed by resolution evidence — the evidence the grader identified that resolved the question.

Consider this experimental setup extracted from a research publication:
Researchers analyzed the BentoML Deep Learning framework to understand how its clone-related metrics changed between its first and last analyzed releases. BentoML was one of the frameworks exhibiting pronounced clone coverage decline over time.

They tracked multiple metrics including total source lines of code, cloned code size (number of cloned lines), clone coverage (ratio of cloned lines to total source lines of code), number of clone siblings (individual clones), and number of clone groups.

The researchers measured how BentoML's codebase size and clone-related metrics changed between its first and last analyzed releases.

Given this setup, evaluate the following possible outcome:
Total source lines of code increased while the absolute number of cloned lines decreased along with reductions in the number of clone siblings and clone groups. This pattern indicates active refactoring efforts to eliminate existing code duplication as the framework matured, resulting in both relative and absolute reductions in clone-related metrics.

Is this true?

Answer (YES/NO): YES